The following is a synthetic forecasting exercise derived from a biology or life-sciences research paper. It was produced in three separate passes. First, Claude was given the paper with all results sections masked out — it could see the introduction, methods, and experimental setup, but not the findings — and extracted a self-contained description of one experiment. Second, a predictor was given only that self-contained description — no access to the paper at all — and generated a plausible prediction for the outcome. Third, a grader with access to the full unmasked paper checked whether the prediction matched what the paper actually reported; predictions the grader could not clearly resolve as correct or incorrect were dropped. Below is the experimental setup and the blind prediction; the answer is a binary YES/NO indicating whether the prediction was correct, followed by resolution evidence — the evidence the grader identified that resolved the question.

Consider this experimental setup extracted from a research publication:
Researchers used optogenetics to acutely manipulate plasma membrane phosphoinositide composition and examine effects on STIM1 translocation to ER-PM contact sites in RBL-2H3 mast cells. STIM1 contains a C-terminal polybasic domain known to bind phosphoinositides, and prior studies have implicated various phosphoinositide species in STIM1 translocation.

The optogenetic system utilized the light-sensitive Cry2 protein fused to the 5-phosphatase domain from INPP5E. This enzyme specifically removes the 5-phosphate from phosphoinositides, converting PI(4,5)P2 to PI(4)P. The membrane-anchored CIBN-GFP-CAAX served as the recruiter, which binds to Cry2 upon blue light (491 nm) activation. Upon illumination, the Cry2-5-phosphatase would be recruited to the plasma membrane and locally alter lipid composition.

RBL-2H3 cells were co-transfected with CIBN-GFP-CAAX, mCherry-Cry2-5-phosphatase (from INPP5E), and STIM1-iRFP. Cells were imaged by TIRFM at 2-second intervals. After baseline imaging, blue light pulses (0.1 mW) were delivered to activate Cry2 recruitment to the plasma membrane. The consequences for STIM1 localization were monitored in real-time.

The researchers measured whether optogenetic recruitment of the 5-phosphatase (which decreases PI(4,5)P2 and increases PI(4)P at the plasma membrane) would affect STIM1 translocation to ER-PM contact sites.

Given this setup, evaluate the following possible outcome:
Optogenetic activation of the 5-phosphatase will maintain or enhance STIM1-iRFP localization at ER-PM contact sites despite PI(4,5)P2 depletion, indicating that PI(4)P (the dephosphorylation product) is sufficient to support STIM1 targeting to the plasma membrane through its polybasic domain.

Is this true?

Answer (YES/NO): YES